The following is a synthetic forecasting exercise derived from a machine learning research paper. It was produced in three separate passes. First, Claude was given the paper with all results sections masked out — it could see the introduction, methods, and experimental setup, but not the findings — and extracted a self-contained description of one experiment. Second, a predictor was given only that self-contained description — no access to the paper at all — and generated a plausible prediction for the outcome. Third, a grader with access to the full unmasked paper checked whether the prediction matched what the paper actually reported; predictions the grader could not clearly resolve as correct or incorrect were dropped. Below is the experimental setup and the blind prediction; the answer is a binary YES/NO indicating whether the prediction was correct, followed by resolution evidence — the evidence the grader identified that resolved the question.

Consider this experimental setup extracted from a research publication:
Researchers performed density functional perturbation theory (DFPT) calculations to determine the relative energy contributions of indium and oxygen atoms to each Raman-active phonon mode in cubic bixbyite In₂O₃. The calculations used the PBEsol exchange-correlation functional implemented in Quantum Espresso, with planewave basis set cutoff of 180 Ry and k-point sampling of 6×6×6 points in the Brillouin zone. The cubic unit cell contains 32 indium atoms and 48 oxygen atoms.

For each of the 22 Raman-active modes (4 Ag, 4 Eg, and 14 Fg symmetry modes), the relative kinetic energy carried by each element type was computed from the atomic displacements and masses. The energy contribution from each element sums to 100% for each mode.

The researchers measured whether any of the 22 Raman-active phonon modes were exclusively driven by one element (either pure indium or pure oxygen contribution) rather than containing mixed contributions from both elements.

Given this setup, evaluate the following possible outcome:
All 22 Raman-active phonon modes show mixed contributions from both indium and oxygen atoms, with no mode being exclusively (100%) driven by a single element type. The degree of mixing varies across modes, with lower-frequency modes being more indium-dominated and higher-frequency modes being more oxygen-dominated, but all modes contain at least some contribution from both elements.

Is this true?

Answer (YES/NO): NO